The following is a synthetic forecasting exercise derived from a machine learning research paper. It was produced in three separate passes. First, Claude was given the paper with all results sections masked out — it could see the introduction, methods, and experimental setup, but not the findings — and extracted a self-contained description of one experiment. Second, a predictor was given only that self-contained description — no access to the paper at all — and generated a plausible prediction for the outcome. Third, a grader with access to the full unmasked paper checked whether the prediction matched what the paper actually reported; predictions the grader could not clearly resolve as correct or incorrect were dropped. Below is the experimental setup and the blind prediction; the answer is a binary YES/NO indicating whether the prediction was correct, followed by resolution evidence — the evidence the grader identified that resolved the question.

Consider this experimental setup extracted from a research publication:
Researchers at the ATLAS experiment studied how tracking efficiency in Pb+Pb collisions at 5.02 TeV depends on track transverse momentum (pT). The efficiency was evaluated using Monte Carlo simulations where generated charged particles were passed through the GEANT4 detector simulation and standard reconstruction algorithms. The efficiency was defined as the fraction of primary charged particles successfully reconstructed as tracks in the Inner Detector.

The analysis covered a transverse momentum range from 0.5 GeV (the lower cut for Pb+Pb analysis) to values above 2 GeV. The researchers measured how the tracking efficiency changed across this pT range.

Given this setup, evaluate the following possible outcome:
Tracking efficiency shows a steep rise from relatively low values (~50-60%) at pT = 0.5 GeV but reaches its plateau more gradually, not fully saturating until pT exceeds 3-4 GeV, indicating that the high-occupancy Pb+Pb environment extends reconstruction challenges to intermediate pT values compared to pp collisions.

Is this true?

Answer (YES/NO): NO